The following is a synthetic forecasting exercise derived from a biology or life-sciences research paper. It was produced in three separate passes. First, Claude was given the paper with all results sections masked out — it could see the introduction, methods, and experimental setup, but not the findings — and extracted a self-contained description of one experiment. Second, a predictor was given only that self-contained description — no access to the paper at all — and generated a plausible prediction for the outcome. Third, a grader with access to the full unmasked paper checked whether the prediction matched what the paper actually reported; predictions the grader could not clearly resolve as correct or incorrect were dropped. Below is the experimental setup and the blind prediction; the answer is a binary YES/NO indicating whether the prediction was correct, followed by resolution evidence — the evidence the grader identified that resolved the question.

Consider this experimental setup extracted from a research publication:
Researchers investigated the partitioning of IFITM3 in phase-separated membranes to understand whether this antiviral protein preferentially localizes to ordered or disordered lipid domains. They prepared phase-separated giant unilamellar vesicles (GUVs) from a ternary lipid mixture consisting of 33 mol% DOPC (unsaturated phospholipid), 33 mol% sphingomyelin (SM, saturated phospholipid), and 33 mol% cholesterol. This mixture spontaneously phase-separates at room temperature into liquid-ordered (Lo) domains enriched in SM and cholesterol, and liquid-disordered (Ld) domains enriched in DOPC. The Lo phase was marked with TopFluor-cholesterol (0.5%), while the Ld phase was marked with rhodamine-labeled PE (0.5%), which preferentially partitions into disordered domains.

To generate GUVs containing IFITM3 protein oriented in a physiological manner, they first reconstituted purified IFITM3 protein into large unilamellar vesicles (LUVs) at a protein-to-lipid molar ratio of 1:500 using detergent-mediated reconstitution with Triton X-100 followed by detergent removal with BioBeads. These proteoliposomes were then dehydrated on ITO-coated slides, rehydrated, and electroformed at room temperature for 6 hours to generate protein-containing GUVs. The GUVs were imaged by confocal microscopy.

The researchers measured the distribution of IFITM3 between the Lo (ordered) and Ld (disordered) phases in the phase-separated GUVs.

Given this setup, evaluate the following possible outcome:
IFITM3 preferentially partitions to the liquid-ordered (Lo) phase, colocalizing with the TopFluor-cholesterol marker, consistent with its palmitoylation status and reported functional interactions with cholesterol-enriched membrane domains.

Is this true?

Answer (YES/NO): NO